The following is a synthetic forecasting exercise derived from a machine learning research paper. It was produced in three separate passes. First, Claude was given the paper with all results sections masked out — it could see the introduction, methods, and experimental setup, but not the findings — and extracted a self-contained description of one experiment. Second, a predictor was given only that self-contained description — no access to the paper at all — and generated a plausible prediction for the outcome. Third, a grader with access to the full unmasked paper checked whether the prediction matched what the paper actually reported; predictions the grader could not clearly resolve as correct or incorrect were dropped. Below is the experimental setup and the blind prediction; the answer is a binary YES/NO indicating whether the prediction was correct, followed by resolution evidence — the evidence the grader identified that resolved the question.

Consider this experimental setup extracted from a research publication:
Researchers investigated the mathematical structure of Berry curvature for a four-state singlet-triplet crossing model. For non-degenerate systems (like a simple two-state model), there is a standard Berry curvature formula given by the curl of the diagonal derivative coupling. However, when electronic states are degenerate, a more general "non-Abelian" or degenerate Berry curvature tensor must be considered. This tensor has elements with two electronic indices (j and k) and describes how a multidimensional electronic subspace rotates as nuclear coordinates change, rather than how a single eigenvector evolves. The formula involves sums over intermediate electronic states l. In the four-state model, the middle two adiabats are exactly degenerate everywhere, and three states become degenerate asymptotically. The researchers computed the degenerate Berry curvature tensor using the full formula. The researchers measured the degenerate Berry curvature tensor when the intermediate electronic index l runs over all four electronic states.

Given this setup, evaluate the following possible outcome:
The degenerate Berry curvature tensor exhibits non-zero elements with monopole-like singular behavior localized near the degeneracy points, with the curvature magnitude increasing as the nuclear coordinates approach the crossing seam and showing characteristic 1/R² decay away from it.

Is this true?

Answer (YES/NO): NO